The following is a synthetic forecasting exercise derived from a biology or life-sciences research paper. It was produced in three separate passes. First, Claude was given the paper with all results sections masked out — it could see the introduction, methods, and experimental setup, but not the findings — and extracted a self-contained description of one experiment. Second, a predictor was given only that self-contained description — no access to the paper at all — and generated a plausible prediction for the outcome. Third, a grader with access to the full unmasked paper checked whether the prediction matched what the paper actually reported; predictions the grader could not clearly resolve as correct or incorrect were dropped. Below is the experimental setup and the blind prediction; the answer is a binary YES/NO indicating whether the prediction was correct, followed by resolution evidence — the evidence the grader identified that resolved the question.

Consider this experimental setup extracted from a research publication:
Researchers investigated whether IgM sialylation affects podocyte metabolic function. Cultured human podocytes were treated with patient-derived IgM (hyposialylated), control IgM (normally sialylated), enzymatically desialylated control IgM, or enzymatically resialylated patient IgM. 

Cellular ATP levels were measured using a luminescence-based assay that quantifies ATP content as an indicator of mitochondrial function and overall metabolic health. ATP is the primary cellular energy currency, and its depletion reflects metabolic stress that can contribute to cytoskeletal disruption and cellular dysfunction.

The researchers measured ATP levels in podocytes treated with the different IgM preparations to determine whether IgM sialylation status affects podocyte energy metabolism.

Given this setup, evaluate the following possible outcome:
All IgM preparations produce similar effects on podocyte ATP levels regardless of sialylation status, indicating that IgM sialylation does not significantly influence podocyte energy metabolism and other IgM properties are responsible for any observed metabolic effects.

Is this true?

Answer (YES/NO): NO